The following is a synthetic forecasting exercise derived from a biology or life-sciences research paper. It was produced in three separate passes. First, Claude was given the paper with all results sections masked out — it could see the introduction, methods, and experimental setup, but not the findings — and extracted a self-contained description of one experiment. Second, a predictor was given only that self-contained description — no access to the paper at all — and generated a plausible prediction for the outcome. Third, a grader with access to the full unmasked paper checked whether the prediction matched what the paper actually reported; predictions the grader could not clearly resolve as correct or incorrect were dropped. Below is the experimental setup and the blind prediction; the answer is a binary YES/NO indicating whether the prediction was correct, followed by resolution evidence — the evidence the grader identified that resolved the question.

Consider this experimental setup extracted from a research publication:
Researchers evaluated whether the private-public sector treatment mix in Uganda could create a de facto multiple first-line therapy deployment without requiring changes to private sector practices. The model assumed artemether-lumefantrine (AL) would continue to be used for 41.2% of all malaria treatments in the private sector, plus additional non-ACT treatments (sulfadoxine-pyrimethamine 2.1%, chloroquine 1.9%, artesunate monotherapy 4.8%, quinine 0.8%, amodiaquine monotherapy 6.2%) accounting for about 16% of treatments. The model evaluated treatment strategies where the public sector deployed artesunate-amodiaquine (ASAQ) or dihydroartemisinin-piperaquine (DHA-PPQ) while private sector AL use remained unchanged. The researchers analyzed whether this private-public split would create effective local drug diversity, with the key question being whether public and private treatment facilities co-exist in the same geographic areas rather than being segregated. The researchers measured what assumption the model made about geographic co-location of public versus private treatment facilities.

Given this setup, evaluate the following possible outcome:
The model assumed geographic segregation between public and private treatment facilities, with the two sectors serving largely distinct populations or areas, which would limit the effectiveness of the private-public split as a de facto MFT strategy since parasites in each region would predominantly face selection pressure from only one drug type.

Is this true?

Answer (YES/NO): NO